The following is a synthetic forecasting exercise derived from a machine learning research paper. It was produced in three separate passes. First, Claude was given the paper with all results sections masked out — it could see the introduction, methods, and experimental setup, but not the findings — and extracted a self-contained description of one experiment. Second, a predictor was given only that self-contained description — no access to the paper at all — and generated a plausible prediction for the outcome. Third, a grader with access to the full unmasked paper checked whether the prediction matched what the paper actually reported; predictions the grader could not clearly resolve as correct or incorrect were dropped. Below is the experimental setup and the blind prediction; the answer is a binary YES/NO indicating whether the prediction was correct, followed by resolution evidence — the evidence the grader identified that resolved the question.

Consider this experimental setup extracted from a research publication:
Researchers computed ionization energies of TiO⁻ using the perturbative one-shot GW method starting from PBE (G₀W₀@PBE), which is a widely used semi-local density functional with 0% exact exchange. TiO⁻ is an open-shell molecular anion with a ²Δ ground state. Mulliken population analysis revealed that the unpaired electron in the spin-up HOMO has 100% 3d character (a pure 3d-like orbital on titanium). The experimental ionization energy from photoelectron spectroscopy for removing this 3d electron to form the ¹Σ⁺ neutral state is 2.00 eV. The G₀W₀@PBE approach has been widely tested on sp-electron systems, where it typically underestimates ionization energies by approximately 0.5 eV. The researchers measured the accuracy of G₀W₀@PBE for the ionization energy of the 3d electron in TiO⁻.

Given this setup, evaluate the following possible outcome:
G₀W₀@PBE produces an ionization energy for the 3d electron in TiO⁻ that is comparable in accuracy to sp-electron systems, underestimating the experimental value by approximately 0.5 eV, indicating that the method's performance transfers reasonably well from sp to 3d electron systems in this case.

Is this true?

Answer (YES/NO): NO